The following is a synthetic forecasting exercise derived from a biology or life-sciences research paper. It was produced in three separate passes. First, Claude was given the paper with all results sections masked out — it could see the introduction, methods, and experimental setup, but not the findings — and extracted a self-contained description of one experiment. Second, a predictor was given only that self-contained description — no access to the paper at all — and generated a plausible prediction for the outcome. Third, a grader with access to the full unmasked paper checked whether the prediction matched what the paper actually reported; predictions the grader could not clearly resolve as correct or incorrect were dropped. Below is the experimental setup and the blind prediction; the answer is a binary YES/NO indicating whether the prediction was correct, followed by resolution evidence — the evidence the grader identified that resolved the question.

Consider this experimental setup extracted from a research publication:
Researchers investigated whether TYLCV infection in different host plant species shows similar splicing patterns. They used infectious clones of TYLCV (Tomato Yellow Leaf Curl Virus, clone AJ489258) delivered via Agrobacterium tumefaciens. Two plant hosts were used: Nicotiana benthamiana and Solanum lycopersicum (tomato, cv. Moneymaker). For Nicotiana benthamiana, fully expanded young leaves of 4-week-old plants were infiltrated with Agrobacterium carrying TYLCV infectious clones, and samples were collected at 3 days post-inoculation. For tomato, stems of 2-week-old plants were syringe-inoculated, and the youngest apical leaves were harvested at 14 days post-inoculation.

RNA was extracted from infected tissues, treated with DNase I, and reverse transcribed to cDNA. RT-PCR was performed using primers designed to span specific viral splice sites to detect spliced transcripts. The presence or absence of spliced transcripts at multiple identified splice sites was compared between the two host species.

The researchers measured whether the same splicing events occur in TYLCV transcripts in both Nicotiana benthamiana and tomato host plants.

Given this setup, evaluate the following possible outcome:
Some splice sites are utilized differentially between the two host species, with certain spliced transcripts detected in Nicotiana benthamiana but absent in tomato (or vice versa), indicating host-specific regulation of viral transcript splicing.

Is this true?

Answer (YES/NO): NO